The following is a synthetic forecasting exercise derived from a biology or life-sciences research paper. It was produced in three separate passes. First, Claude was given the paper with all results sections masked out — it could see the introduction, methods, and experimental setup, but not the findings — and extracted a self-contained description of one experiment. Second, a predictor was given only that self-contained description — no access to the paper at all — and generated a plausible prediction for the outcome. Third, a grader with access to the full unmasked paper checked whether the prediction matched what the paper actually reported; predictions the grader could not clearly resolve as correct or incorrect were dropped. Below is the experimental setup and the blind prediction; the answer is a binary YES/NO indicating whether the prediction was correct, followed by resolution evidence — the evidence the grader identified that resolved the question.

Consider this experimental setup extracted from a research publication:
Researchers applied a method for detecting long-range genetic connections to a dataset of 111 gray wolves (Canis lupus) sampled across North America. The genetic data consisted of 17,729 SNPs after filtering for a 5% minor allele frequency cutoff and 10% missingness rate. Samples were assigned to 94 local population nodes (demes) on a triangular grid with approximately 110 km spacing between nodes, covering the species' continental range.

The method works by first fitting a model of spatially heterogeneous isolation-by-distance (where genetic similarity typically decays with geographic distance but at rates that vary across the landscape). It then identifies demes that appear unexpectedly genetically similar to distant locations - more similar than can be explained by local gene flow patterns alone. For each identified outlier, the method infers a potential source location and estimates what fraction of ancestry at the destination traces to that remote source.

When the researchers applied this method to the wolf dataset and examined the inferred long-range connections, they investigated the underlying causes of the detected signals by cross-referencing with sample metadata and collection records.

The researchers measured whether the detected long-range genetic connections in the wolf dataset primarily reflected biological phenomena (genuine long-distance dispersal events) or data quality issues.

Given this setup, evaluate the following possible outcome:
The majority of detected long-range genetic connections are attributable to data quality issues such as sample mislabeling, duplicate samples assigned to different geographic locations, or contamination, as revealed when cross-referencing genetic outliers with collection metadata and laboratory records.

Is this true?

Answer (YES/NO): NO